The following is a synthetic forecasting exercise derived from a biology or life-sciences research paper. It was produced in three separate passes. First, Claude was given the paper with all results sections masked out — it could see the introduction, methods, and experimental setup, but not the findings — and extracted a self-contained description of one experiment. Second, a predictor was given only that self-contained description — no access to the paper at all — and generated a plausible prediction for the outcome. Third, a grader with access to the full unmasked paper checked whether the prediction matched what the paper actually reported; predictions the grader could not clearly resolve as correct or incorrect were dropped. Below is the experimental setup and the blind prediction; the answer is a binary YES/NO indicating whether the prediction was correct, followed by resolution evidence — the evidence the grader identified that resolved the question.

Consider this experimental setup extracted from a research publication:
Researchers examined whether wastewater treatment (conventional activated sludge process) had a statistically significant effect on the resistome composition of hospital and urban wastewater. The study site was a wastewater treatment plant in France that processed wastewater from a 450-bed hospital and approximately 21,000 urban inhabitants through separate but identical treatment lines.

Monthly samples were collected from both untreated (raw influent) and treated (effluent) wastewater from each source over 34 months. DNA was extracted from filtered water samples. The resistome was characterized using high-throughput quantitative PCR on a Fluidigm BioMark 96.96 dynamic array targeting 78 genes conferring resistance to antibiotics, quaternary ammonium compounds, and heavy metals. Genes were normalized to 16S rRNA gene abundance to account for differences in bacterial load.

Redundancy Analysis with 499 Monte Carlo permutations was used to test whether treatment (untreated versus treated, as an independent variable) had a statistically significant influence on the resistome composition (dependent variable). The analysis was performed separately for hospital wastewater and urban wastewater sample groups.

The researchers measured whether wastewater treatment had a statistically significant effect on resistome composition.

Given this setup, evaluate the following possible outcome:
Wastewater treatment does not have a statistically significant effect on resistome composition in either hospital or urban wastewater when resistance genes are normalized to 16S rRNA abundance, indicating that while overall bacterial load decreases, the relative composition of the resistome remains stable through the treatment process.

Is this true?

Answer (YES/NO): NO